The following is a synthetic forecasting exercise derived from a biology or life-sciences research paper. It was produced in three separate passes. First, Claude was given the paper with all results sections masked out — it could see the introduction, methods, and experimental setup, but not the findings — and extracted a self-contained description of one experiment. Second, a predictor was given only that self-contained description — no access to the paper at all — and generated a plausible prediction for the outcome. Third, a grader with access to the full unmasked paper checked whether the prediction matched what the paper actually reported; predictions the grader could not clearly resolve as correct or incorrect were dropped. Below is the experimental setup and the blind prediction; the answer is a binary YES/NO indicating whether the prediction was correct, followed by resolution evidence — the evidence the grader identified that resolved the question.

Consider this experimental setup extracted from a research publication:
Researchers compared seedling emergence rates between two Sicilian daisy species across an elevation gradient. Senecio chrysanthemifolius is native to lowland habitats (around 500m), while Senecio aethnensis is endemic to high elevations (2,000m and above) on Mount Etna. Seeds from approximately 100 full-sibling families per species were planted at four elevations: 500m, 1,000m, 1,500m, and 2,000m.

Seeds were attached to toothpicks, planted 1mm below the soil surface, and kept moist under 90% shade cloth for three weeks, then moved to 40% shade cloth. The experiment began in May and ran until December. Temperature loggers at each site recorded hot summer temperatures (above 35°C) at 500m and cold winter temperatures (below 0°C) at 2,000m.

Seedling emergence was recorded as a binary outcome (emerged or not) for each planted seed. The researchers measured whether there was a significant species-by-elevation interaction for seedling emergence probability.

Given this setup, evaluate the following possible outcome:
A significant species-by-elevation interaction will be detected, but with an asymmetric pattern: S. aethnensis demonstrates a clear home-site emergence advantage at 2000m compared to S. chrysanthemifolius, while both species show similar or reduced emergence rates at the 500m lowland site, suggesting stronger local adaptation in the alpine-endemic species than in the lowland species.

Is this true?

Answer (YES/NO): NO